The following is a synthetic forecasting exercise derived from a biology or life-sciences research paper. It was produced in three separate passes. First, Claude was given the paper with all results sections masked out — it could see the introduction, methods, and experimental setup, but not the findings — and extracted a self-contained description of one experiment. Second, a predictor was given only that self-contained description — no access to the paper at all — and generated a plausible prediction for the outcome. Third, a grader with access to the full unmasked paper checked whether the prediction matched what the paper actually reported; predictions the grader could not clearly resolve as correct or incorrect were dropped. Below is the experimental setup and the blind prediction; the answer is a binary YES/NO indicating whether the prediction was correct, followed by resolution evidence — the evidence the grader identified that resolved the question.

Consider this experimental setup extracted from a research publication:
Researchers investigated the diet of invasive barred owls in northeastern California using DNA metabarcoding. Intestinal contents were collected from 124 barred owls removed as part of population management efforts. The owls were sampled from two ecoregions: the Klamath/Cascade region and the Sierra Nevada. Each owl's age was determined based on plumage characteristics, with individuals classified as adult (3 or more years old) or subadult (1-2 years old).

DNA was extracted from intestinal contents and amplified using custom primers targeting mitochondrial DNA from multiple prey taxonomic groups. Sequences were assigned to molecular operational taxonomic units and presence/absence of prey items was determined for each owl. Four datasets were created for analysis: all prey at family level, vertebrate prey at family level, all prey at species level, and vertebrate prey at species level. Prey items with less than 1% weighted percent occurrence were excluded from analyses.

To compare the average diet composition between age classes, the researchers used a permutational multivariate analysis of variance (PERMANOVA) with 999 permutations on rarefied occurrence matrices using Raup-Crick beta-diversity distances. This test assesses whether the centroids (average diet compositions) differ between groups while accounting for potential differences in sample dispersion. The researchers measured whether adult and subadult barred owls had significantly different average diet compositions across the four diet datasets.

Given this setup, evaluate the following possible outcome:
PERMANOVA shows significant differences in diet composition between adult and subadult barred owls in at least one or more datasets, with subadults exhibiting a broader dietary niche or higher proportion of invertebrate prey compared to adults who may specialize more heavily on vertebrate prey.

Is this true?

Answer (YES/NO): NO